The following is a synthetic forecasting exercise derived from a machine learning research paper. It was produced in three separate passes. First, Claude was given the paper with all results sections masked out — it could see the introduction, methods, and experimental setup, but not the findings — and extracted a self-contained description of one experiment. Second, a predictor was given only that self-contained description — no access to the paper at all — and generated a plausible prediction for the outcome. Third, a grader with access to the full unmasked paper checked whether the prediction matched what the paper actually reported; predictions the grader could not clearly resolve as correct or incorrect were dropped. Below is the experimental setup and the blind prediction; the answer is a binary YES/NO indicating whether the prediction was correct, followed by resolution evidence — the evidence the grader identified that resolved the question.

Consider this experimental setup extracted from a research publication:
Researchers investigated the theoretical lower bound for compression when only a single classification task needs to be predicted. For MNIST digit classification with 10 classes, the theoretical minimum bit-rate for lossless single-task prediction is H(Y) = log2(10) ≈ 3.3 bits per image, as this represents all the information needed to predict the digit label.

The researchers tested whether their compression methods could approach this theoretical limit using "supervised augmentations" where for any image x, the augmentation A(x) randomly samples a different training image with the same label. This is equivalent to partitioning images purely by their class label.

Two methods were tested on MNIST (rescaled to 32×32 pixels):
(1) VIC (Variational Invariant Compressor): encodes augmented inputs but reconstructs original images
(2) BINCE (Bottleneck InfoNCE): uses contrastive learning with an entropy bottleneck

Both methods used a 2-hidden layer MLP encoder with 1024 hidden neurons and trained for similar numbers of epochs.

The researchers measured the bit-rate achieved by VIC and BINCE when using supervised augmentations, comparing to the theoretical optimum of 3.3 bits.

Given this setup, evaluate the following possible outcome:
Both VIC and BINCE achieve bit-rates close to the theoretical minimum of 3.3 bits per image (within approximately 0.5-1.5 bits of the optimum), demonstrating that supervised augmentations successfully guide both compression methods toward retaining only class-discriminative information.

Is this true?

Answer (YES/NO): NO